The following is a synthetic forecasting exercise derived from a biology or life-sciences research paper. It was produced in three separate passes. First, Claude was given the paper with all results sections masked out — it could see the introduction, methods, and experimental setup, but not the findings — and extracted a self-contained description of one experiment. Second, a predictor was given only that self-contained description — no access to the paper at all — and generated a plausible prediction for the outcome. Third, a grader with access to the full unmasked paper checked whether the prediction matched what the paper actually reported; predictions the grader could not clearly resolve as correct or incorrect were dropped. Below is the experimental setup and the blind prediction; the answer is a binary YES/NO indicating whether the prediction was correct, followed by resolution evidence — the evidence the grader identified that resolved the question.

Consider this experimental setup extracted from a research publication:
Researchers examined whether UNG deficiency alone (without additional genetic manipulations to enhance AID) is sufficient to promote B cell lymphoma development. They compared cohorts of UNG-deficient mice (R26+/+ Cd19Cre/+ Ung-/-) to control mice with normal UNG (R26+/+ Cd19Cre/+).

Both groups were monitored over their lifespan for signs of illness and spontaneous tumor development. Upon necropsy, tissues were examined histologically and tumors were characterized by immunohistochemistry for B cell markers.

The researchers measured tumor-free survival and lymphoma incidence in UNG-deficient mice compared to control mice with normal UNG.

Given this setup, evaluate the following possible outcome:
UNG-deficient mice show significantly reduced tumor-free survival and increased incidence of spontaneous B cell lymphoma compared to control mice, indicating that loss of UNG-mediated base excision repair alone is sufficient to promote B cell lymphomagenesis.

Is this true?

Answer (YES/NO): NO